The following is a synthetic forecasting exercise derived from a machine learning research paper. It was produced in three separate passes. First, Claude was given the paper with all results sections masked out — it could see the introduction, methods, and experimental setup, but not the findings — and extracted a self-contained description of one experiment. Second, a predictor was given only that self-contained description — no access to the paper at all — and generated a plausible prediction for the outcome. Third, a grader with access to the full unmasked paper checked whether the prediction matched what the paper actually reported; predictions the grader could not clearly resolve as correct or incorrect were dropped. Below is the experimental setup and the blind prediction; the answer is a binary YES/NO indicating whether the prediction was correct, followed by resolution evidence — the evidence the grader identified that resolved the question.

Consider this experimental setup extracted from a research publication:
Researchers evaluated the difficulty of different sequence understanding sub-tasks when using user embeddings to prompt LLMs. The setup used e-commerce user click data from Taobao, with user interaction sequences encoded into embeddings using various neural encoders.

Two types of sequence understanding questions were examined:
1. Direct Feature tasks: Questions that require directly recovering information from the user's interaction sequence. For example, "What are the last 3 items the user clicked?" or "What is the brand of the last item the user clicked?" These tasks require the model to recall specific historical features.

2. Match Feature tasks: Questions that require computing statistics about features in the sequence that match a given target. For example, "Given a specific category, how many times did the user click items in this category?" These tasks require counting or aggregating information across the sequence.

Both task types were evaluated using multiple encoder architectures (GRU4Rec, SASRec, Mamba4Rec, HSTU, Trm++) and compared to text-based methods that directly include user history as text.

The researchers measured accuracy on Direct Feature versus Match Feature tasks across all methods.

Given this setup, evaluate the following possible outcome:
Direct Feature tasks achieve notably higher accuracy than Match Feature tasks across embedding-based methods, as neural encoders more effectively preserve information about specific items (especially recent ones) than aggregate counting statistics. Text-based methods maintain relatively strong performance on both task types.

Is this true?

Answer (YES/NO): YES